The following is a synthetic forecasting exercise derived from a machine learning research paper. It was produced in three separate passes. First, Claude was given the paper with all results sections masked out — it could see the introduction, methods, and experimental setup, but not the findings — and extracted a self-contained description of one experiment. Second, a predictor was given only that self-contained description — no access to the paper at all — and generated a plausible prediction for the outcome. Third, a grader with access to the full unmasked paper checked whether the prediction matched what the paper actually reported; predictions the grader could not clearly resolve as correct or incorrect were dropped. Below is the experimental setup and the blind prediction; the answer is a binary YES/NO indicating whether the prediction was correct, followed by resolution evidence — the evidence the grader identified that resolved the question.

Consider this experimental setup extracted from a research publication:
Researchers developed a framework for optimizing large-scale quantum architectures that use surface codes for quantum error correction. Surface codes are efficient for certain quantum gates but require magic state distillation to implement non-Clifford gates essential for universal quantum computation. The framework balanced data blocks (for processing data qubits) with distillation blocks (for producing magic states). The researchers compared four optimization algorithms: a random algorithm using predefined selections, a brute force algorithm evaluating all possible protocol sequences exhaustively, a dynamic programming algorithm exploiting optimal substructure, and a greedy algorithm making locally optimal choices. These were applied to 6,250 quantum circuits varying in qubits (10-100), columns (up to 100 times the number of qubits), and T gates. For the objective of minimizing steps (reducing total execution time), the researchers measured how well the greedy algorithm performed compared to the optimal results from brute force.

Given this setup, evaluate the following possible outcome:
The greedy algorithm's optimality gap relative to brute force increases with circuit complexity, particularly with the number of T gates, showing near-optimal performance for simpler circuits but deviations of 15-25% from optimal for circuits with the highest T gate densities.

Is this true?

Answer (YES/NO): NO